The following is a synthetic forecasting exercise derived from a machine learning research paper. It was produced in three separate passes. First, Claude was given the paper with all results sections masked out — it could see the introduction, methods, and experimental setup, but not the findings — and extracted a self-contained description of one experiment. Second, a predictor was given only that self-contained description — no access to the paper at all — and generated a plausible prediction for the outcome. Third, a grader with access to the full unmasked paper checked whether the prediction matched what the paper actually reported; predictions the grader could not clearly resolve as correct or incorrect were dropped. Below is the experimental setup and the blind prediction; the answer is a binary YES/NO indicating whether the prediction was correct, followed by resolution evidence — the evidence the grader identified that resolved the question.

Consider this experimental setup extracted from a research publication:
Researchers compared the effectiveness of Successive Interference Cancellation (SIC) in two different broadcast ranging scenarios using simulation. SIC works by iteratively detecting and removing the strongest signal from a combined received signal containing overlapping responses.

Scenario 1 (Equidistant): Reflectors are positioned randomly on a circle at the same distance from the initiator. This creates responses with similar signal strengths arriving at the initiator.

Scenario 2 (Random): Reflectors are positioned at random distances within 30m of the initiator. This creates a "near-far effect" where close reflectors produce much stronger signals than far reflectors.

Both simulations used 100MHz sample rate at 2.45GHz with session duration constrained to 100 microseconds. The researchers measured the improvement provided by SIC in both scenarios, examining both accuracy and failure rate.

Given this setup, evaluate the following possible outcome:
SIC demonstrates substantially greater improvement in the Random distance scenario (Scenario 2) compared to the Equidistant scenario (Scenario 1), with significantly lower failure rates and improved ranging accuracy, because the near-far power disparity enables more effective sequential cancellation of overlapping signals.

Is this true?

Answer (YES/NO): NO